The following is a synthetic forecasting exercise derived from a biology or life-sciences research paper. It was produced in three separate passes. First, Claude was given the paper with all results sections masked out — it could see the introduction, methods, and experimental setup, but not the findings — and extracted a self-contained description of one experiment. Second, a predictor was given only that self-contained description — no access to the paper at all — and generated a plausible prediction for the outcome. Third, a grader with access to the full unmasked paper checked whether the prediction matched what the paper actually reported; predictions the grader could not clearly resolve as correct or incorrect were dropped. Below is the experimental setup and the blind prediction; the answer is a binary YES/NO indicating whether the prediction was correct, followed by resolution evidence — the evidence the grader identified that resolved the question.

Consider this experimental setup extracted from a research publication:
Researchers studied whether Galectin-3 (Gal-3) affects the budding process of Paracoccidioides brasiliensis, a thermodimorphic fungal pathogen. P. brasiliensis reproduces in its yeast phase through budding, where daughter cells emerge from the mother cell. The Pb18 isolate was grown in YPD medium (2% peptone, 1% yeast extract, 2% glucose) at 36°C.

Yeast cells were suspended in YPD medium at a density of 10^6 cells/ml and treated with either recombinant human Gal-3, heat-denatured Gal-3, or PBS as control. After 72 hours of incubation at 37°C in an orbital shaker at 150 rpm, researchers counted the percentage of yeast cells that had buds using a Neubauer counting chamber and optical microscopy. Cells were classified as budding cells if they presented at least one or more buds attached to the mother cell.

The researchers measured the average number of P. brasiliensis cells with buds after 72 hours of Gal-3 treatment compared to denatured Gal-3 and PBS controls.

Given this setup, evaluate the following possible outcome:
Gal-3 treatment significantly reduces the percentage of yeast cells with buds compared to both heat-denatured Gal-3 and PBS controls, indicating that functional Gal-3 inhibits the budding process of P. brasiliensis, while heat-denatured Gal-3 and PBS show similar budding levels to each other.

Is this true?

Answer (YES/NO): YES